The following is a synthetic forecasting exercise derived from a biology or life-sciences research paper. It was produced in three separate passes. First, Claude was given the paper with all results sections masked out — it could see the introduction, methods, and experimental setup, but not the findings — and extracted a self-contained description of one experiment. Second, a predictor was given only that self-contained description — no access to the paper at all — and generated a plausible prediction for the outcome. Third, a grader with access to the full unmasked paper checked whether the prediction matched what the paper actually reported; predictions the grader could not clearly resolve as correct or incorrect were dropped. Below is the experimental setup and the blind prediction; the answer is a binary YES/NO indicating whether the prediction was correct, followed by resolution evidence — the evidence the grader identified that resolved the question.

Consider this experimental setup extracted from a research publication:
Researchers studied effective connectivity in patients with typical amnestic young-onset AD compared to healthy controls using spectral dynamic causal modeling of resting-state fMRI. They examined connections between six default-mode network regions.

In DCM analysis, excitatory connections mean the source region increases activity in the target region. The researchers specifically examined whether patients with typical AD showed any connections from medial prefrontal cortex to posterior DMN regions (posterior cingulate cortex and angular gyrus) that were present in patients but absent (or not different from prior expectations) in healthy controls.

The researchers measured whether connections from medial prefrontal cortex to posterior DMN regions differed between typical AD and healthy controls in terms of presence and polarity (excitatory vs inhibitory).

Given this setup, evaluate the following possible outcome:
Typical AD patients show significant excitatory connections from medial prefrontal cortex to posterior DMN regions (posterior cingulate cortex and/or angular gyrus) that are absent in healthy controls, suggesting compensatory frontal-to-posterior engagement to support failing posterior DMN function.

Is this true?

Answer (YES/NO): YES